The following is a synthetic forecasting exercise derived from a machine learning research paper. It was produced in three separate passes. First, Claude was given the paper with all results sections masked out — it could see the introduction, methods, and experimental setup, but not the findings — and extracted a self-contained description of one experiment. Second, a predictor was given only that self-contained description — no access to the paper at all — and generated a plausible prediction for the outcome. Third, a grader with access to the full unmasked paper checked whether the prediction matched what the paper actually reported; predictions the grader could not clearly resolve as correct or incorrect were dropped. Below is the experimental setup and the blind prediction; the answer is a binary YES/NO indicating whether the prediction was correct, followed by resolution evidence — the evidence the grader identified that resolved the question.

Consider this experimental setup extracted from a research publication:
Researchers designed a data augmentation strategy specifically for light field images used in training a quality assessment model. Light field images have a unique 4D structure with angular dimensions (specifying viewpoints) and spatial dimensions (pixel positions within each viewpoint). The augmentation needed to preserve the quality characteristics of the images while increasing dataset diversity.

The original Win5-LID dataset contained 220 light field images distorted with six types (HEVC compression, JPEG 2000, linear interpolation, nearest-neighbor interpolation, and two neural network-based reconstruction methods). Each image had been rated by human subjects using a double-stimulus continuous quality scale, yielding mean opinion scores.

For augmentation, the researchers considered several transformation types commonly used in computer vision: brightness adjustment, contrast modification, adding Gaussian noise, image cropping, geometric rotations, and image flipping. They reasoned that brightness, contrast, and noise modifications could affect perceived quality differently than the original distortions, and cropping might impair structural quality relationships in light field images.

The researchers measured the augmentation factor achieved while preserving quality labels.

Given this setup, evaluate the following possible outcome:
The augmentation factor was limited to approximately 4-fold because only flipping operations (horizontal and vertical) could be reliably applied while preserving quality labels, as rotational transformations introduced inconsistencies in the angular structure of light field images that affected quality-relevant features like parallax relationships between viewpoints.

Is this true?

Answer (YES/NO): NO